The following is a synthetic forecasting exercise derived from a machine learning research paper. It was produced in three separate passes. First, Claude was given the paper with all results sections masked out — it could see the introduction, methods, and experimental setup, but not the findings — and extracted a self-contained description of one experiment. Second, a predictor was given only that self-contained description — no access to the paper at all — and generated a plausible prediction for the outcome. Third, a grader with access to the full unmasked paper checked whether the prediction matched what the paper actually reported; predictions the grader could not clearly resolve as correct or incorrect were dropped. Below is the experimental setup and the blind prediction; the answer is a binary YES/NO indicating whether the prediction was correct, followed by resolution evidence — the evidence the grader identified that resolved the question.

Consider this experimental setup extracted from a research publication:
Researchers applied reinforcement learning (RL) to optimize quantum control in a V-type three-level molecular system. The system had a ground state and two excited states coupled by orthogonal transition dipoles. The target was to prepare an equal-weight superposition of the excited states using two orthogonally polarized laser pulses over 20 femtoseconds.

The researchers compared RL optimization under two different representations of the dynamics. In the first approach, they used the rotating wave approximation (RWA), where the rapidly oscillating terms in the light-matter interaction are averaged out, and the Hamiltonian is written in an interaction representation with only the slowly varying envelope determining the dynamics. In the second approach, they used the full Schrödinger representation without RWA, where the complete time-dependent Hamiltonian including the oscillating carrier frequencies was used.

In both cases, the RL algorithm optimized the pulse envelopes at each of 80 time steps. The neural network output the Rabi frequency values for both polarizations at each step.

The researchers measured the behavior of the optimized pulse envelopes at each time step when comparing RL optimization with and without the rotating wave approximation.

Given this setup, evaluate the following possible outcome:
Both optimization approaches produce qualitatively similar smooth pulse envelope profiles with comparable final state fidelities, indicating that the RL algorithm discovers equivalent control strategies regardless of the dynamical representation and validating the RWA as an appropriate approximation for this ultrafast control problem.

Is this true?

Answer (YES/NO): NO